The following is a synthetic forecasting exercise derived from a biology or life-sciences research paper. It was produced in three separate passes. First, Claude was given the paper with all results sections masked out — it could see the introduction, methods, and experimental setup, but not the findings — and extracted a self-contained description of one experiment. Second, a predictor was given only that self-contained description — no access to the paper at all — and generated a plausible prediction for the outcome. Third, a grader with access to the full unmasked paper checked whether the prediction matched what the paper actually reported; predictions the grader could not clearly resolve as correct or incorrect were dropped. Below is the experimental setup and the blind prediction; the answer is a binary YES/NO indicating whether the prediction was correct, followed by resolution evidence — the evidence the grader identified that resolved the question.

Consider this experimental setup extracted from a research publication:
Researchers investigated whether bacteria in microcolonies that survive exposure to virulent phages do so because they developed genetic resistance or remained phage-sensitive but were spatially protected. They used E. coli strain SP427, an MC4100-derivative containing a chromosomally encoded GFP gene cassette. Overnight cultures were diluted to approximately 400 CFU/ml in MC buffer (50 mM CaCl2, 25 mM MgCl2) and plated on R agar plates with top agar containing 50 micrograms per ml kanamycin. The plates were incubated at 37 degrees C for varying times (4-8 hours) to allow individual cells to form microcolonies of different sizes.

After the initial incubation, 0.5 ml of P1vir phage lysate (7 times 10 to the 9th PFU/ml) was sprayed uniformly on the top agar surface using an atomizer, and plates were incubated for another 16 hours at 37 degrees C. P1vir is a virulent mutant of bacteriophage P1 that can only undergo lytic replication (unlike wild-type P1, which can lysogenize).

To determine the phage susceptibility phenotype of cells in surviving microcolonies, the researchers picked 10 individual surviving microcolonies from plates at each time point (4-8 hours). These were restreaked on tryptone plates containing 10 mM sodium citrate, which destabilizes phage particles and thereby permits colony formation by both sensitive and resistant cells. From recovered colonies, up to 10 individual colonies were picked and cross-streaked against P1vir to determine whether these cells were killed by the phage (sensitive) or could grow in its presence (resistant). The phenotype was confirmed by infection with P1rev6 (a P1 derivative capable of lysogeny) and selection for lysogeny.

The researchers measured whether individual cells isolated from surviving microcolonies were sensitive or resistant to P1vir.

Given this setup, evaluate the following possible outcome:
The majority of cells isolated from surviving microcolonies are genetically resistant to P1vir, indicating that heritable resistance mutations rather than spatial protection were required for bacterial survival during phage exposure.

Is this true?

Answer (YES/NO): NO